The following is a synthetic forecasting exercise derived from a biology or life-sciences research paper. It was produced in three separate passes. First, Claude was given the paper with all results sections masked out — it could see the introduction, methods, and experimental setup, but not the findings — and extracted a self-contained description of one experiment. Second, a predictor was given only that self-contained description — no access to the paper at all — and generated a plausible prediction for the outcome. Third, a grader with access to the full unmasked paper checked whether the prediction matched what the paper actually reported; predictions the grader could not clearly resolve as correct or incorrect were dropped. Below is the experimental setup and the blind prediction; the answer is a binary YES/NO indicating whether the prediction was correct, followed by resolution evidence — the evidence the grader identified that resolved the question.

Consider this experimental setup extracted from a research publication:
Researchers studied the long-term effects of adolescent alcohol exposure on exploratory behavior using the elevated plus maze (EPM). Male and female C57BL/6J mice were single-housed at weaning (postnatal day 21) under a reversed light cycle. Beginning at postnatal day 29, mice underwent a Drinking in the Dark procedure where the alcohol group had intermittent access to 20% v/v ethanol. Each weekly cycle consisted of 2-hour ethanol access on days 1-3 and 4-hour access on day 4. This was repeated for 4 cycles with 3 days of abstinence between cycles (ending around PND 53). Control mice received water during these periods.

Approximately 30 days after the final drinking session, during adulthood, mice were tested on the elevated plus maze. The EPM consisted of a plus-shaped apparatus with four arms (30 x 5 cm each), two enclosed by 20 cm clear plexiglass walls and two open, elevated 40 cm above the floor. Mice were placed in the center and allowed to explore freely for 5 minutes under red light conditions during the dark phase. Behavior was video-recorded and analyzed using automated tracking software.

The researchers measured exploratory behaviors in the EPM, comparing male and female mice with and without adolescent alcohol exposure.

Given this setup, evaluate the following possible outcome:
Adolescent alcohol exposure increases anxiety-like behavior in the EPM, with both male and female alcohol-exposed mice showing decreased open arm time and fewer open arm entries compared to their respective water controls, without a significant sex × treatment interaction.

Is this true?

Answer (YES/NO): NO